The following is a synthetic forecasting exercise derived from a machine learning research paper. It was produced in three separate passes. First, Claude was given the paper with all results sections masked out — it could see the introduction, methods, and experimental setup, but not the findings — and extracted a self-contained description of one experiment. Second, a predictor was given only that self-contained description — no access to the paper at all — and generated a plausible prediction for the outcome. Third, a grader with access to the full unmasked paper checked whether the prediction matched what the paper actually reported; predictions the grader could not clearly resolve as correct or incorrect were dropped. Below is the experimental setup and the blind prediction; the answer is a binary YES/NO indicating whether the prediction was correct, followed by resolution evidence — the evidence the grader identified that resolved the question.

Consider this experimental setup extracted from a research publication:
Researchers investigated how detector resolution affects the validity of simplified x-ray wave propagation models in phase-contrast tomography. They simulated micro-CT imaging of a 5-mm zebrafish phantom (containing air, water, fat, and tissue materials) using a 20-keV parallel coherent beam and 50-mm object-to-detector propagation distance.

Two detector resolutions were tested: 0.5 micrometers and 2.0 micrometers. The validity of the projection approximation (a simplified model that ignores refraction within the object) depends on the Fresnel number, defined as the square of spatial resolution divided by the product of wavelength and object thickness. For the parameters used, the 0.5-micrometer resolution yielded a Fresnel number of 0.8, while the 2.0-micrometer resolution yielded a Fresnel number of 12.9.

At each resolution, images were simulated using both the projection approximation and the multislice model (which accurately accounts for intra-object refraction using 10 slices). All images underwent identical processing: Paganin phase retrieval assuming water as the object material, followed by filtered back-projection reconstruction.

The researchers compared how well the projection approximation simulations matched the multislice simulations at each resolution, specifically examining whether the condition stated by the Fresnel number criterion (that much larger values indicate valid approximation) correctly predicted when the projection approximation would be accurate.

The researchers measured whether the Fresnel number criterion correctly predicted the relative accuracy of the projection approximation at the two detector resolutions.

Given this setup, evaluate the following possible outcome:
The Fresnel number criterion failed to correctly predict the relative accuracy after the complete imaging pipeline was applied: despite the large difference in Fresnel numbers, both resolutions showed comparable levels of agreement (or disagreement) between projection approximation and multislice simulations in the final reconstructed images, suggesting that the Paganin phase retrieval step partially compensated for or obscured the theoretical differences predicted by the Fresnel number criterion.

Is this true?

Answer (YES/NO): NO